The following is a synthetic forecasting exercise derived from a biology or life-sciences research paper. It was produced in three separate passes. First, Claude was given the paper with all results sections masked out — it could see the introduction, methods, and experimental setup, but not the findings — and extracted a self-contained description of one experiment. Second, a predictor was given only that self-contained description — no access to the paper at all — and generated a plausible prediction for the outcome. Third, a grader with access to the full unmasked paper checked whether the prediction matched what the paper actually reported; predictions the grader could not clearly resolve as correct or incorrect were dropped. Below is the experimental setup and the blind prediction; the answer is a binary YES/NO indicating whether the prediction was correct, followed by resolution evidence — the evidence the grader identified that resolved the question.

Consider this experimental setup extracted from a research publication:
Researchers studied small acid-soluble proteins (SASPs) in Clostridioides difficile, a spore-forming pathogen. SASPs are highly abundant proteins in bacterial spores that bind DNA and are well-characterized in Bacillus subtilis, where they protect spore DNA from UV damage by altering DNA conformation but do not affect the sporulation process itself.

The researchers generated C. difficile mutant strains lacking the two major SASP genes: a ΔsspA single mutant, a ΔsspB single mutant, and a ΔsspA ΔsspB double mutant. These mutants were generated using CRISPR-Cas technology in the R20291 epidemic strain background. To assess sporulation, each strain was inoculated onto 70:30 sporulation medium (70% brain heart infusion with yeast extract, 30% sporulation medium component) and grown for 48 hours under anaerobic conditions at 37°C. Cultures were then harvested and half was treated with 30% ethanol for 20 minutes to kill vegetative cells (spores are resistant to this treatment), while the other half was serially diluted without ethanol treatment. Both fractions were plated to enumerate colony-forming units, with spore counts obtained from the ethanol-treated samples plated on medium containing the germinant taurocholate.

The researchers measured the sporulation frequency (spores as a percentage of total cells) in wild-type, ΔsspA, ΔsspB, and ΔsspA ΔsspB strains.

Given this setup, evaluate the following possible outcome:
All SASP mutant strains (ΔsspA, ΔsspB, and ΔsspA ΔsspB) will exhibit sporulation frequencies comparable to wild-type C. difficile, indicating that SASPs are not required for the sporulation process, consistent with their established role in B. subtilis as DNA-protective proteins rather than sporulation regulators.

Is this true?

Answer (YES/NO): NO